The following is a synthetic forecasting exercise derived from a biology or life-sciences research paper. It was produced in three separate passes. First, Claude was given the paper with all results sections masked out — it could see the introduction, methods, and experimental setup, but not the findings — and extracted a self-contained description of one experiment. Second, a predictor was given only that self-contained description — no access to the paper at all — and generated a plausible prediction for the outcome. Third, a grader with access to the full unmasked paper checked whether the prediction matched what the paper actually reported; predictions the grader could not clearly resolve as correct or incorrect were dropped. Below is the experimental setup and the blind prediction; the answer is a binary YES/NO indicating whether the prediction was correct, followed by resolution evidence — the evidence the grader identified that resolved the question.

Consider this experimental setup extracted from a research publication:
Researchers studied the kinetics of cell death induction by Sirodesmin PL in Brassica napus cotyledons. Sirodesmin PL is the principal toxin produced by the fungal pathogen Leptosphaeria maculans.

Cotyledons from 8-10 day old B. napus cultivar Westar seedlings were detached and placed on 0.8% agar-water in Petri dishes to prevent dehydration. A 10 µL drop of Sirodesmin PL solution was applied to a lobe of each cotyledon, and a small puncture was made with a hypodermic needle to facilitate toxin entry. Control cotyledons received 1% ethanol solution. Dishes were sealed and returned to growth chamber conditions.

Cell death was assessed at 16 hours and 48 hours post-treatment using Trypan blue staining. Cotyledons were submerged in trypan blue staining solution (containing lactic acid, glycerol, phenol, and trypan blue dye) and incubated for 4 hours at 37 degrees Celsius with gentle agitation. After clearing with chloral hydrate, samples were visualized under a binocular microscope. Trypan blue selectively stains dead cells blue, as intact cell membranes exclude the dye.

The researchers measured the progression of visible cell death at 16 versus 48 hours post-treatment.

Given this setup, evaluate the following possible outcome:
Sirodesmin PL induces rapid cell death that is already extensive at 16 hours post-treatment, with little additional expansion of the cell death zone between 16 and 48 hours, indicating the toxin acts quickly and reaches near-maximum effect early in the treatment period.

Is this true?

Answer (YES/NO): NO